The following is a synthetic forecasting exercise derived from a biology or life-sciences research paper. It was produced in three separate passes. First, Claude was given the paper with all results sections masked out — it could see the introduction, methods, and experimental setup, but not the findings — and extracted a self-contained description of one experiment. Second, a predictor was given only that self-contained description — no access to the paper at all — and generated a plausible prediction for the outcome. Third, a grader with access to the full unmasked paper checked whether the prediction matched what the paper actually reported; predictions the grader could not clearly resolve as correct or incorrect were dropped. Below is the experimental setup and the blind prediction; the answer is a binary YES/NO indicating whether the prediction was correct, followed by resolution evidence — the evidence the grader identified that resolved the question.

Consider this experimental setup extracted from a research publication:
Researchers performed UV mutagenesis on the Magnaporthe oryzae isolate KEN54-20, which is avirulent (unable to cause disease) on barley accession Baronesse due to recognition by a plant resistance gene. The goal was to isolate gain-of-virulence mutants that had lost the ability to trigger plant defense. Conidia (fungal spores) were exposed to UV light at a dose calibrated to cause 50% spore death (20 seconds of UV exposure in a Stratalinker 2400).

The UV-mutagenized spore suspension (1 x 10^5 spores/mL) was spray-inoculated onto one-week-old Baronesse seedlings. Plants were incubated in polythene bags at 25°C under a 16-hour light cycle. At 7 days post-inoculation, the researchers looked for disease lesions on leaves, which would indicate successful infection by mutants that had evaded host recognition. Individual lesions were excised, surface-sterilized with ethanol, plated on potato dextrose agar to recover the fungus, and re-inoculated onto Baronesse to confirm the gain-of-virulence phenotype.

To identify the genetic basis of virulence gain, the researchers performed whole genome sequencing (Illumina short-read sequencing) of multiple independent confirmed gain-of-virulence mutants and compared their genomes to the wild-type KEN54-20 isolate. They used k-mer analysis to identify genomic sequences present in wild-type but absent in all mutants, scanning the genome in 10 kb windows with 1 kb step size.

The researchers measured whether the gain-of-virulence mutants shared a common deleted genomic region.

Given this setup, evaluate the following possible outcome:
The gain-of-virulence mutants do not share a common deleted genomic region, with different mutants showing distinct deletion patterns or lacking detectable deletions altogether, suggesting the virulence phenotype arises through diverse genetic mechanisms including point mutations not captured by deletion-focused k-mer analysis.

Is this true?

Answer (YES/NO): NO